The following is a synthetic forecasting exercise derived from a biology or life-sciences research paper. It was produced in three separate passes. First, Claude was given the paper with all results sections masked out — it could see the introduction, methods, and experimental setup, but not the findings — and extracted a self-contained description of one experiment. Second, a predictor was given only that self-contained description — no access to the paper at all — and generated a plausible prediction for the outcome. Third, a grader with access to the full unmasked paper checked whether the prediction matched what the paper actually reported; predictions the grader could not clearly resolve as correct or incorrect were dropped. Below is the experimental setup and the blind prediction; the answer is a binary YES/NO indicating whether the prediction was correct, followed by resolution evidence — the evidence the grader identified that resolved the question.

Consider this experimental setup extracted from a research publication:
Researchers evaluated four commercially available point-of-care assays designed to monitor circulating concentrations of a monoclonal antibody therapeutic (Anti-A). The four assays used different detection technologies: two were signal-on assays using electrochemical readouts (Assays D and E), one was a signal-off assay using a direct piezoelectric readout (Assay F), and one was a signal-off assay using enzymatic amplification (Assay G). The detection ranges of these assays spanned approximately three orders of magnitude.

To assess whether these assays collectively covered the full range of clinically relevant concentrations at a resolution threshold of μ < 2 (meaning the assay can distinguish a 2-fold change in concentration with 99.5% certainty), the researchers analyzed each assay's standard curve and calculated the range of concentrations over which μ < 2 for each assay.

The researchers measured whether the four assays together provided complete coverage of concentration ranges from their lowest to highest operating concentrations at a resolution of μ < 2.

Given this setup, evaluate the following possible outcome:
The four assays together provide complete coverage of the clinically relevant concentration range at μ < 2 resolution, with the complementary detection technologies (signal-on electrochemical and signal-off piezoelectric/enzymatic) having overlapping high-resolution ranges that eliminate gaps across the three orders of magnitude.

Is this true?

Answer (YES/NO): NO